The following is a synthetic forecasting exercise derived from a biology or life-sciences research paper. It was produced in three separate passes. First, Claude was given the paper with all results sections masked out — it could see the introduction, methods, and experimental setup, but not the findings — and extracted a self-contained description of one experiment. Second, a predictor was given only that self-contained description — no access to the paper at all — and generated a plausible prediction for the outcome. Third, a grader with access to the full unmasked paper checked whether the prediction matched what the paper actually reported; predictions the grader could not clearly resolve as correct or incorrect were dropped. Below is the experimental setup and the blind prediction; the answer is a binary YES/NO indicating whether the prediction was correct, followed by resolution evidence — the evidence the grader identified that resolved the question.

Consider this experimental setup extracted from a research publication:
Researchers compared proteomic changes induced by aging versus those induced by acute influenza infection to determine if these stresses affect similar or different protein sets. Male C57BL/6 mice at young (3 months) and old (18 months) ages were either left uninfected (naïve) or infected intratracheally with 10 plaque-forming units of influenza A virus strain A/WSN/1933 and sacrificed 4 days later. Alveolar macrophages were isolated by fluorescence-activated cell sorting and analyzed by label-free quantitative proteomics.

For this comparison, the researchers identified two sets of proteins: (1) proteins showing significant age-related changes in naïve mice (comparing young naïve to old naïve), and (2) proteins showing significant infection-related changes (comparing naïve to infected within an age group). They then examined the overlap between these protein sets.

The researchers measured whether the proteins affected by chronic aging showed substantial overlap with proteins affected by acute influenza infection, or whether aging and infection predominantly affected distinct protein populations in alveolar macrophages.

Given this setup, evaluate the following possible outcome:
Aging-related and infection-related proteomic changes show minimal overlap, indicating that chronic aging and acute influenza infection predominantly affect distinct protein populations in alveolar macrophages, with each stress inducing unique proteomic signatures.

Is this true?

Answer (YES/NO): NO